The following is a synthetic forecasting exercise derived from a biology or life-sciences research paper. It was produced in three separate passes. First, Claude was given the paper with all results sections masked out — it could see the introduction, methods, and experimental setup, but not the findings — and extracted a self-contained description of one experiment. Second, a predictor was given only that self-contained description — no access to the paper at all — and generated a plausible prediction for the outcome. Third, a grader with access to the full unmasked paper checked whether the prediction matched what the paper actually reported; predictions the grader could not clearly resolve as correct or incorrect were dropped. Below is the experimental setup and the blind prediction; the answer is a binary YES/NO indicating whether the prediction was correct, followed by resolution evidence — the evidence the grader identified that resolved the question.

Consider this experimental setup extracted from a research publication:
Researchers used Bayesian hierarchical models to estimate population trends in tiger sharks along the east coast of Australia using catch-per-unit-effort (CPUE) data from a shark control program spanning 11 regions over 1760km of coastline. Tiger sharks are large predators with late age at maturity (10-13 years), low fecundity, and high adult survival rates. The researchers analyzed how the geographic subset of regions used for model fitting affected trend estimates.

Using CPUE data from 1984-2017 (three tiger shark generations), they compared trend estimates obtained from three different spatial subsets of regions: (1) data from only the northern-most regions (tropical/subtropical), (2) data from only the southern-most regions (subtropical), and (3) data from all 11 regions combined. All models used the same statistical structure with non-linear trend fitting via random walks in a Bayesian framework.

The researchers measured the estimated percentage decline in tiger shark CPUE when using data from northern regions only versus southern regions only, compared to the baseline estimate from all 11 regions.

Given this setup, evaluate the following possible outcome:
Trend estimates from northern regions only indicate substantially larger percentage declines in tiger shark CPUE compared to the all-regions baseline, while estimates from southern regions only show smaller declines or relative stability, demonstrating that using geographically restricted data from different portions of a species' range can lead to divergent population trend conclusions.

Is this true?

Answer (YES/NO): NO